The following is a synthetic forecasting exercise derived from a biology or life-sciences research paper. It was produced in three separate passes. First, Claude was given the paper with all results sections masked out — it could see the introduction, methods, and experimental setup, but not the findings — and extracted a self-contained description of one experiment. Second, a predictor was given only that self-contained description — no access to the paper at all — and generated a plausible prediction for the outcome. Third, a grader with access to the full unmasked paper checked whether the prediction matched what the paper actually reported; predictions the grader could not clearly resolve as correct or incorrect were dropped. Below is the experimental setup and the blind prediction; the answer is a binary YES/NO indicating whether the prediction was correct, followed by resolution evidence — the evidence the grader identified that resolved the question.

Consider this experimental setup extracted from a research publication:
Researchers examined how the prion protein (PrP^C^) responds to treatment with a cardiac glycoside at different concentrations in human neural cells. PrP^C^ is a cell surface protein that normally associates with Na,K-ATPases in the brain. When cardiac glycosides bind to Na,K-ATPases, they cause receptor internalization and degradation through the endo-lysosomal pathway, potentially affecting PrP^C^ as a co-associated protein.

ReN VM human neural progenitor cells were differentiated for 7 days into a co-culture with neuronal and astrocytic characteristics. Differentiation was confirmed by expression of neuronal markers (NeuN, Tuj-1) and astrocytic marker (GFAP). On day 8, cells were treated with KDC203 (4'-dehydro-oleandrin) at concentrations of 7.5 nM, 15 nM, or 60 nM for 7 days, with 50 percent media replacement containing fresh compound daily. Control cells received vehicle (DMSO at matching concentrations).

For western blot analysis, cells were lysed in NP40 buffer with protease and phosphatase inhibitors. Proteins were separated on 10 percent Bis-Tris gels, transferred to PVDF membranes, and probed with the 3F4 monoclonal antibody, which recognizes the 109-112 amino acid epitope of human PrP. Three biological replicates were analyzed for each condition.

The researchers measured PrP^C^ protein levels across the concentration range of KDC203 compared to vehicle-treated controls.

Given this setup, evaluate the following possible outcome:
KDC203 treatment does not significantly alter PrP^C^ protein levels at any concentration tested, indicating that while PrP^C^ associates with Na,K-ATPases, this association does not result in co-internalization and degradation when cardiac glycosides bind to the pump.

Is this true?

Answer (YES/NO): NO